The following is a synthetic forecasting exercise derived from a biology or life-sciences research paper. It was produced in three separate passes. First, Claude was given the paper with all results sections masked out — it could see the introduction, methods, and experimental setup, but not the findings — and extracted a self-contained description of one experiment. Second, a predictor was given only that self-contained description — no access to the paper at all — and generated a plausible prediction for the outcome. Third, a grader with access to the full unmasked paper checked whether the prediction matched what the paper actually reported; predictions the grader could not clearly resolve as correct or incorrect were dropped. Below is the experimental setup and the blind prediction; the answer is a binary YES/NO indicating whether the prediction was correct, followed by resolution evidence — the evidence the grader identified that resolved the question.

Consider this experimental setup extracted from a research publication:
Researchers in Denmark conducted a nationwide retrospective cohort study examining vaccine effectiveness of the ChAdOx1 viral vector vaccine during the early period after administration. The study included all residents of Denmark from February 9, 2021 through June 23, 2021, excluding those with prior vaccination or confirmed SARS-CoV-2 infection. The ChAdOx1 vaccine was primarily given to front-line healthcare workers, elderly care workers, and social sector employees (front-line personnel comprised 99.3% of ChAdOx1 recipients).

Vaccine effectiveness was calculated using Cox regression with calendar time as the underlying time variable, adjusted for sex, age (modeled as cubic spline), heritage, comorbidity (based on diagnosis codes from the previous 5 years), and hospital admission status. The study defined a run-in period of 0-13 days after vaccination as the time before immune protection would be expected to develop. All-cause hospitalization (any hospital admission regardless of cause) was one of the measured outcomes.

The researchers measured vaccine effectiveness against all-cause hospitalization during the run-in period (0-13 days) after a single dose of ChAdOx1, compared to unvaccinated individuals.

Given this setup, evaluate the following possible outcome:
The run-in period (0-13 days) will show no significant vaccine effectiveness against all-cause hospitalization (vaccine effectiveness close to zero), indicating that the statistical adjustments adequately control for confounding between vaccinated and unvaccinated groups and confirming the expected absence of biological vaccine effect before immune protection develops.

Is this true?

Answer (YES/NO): NO